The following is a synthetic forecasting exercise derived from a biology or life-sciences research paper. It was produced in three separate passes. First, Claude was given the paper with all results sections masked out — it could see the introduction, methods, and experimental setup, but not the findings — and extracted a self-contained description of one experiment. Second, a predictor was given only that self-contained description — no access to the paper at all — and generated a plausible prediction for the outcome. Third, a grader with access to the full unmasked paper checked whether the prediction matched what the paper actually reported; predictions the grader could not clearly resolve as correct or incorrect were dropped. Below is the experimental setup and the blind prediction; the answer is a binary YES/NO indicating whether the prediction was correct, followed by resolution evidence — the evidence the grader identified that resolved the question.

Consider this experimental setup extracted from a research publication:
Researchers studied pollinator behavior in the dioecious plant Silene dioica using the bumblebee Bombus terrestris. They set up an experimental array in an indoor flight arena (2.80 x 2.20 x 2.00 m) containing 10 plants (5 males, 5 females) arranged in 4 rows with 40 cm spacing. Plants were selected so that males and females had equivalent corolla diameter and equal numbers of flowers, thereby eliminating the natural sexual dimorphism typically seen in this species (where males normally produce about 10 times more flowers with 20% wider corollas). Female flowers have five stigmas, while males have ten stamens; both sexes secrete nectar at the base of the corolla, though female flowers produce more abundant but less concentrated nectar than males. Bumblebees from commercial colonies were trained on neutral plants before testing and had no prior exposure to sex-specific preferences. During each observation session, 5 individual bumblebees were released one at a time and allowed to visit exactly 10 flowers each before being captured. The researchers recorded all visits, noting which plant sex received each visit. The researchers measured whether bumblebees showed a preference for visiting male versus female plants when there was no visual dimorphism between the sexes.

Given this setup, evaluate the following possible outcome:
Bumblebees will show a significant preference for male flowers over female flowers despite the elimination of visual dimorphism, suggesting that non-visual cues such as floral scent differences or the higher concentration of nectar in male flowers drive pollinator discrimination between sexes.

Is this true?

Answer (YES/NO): NO